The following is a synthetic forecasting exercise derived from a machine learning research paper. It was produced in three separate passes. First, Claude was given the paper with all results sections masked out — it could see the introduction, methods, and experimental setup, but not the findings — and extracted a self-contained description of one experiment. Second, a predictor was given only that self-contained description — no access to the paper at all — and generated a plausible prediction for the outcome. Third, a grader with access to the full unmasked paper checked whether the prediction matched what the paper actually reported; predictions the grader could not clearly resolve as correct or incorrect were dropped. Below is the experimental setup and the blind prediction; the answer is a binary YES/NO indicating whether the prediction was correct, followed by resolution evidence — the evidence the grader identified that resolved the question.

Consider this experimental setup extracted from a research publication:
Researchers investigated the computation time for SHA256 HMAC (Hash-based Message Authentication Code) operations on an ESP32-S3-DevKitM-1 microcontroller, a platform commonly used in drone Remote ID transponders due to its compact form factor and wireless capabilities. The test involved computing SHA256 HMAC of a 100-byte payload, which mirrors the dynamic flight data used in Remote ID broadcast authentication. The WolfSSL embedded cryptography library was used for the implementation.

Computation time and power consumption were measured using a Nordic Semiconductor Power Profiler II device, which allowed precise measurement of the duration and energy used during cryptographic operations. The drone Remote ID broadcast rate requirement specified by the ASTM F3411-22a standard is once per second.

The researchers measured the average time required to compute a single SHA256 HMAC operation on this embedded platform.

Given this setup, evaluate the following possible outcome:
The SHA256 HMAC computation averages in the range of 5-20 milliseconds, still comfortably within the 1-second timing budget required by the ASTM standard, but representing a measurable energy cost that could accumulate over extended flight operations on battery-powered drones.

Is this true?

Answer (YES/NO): YES